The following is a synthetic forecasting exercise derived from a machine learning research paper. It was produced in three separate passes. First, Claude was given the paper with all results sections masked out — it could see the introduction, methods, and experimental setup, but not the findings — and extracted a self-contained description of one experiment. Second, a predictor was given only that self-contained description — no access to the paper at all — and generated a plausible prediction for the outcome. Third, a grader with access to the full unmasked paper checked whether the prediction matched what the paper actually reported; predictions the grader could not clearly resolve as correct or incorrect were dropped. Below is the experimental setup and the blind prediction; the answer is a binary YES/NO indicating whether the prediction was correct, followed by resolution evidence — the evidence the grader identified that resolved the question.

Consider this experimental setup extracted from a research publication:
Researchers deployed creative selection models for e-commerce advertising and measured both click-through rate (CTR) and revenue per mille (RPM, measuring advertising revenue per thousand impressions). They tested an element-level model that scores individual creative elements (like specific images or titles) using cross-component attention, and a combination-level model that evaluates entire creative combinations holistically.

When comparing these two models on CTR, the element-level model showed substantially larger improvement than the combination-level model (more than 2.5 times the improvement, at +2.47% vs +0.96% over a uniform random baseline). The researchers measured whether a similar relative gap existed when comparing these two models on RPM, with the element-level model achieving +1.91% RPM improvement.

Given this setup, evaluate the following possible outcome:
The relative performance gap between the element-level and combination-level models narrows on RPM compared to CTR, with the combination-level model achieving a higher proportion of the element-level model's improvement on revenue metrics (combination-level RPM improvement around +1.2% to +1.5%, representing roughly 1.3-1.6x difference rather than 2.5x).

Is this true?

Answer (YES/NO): NO